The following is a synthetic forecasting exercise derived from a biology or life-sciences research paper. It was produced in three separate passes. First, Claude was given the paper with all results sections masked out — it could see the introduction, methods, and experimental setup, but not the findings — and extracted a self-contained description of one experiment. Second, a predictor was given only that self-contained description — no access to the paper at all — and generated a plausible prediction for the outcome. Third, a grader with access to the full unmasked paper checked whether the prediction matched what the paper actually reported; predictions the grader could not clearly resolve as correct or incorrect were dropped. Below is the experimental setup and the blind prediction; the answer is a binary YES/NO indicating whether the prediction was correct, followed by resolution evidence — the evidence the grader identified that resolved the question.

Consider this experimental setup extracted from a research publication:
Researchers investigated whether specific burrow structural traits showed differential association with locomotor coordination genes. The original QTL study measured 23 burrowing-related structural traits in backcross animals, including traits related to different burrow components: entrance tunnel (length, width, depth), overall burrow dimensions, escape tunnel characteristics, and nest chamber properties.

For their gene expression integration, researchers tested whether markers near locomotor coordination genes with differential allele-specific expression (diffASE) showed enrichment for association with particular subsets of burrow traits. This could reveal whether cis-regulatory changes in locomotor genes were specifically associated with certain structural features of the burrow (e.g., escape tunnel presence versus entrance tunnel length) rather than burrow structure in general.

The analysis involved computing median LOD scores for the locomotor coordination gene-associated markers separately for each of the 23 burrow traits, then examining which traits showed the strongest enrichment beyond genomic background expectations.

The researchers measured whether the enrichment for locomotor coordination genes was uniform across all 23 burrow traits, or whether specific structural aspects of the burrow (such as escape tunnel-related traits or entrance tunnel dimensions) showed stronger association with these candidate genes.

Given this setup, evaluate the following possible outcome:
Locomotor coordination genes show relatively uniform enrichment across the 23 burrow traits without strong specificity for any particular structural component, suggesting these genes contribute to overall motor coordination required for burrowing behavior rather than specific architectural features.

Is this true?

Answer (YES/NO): NO